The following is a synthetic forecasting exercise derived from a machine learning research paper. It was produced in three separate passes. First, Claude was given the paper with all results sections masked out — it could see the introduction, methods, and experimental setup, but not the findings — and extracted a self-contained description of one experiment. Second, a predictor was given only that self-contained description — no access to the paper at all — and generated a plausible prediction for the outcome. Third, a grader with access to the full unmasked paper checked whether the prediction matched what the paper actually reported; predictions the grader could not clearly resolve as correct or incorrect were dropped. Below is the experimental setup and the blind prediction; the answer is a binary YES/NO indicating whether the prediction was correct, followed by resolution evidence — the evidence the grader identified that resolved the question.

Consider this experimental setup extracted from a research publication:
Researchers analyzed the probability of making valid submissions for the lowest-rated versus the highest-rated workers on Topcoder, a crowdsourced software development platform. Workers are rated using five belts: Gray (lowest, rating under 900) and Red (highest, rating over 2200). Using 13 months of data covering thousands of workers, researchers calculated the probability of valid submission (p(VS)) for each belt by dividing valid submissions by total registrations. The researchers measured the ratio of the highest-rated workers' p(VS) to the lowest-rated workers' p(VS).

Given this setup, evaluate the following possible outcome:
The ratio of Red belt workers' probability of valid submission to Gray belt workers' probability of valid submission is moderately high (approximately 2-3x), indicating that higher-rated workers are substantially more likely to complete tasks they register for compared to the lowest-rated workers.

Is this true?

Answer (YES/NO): YES